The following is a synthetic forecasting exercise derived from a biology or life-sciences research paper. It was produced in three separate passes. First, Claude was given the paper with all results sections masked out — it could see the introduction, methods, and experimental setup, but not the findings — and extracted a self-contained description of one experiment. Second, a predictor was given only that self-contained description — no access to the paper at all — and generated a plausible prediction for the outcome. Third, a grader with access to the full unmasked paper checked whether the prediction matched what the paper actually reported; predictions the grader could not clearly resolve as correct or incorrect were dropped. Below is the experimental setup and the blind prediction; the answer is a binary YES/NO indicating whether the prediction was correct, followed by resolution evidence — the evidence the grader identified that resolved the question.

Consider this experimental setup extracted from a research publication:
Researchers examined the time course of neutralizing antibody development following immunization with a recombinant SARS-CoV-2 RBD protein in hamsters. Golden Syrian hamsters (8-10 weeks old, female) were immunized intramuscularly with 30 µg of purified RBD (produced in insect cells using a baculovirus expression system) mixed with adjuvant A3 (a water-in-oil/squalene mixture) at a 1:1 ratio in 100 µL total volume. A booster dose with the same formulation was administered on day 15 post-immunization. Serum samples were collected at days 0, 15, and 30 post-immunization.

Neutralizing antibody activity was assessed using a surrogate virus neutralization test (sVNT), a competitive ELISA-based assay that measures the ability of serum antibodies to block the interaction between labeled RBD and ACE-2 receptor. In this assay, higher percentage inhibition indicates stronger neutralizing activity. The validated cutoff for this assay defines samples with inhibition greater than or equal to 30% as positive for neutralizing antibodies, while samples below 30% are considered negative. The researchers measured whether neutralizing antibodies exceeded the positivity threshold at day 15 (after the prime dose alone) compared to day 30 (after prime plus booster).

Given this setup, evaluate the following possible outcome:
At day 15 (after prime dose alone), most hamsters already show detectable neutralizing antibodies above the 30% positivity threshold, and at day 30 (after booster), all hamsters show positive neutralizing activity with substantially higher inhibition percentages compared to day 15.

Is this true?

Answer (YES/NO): NO